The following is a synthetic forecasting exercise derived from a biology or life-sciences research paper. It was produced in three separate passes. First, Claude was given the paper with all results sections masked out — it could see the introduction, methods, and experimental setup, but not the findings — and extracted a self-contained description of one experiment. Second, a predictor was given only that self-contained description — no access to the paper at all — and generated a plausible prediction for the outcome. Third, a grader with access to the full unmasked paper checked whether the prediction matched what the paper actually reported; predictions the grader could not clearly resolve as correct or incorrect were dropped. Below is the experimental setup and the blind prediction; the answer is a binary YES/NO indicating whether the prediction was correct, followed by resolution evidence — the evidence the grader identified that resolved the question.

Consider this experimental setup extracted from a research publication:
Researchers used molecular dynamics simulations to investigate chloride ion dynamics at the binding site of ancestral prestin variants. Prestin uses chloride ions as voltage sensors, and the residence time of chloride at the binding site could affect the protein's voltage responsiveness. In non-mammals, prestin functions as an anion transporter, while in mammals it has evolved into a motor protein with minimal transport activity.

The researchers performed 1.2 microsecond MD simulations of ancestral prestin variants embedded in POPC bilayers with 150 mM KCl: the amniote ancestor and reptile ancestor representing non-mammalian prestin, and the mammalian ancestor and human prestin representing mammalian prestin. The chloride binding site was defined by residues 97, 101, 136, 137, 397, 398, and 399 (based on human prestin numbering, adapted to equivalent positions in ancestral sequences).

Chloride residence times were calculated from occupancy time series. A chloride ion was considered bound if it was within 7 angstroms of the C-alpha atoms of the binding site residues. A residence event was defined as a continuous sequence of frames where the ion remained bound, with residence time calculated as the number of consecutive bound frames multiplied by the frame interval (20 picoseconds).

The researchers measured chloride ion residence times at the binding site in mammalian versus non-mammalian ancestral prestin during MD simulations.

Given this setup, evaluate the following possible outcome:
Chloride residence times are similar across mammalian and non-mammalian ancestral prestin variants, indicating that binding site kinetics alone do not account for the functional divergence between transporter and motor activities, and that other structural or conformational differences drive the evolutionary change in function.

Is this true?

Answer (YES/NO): NO